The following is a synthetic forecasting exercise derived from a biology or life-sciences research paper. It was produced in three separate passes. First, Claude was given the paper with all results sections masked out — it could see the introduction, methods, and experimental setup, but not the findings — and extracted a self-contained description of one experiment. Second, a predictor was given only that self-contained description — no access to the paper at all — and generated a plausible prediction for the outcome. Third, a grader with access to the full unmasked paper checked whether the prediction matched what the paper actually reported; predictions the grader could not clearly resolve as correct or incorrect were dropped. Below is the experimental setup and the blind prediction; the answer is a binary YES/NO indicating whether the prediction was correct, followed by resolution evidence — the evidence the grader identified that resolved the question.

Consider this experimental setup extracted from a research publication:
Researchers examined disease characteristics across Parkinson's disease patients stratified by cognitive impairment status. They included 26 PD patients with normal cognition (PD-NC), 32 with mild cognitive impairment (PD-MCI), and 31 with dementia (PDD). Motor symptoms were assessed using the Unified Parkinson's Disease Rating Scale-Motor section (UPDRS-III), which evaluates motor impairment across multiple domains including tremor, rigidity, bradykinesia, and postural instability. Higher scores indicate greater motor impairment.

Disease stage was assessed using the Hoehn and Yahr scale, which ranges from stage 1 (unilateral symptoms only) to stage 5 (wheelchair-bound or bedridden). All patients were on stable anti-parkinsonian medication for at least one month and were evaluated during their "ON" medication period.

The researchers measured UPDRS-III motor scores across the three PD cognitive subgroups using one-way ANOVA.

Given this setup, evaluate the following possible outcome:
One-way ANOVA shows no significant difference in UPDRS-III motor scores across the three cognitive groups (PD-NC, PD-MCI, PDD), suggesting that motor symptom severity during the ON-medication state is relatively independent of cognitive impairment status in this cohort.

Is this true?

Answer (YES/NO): NO